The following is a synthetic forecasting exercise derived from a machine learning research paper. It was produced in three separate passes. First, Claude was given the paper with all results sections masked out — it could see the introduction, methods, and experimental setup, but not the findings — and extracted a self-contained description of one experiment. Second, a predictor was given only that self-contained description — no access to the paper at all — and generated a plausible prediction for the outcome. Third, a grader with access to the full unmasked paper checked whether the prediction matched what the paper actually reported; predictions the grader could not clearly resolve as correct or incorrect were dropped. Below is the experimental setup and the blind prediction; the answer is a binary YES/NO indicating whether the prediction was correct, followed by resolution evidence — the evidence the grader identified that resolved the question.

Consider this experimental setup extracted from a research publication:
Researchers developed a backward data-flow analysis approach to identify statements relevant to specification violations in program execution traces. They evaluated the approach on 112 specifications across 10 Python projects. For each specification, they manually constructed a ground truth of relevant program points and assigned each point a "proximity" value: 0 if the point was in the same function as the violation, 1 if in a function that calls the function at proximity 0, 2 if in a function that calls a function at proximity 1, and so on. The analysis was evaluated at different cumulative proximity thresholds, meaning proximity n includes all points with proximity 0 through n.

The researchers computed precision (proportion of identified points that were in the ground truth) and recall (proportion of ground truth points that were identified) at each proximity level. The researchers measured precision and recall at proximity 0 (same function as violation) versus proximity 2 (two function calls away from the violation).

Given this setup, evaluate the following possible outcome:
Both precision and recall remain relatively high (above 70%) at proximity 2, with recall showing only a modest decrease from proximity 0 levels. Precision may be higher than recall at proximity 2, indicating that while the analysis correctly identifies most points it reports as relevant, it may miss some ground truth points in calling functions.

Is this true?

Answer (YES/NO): NO